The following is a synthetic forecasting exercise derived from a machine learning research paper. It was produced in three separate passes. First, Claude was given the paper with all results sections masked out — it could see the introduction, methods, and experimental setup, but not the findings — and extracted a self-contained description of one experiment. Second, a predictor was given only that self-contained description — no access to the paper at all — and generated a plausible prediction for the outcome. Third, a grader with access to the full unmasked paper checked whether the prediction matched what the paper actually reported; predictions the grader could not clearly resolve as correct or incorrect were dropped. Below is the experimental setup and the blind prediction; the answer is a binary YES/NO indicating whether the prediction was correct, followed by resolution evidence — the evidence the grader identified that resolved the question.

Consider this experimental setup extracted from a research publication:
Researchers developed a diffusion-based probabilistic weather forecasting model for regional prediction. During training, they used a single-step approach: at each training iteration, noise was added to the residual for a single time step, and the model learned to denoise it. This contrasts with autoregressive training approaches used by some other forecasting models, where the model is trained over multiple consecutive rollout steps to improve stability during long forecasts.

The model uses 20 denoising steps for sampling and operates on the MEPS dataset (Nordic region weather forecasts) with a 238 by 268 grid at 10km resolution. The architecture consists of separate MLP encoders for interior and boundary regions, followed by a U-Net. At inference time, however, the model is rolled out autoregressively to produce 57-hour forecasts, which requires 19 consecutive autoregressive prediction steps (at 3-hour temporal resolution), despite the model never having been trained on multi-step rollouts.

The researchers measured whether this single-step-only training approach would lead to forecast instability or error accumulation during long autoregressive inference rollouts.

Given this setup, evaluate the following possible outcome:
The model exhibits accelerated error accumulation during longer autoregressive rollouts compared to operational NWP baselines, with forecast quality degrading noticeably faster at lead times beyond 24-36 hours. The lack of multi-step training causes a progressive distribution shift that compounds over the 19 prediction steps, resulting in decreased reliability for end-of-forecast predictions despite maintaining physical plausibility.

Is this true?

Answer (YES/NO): NO